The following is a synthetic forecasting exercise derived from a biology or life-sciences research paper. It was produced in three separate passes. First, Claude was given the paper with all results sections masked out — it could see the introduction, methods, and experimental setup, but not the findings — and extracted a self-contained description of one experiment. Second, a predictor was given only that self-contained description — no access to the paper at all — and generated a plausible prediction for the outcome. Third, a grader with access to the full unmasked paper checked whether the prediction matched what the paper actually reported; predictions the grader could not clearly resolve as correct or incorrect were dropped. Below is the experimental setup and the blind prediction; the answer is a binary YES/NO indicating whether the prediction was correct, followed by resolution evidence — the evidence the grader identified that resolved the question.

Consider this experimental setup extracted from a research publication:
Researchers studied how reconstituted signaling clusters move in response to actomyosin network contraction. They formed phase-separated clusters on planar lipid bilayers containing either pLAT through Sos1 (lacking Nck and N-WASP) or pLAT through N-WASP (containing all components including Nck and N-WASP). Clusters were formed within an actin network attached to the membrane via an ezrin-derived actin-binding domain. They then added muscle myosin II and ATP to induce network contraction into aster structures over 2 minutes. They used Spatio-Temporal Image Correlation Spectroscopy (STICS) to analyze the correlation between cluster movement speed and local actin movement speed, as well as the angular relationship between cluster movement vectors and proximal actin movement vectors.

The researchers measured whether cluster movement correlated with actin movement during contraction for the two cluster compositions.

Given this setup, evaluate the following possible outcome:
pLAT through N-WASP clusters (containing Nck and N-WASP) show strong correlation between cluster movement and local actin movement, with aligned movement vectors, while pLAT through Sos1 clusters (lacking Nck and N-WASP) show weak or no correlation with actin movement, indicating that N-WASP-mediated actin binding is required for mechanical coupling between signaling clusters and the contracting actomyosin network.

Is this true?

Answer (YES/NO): YES